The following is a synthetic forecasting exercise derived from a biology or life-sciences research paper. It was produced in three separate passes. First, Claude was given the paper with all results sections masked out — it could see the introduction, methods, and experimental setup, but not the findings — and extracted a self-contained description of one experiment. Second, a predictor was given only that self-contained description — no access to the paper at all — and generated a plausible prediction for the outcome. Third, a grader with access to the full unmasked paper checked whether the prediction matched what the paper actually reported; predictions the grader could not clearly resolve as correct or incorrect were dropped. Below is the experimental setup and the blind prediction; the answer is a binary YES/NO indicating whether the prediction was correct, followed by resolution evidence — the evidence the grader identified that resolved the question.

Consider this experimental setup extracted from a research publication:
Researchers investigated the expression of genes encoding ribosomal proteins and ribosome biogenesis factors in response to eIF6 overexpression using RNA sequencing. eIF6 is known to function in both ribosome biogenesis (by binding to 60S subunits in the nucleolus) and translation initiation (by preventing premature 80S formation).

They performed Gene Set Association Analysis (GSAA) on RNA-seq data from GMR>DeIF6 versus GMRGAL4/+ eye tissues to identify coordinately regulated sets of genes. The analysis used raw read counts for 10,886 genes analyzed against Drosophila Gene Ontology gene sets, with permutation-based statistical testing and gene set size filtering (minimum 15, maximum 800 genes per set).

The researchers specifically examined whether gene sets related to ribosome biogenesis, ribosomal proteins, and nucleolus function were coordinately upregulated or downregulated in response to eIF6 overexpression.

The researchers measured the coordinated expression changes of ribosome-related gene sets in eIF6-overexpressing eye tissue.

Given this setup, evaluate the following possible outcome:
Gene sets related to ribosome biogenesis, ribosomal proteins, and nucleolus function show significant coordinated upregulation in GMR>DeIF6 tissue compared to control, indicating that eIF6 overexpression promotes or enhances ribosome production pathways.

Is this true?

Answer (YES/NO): YES